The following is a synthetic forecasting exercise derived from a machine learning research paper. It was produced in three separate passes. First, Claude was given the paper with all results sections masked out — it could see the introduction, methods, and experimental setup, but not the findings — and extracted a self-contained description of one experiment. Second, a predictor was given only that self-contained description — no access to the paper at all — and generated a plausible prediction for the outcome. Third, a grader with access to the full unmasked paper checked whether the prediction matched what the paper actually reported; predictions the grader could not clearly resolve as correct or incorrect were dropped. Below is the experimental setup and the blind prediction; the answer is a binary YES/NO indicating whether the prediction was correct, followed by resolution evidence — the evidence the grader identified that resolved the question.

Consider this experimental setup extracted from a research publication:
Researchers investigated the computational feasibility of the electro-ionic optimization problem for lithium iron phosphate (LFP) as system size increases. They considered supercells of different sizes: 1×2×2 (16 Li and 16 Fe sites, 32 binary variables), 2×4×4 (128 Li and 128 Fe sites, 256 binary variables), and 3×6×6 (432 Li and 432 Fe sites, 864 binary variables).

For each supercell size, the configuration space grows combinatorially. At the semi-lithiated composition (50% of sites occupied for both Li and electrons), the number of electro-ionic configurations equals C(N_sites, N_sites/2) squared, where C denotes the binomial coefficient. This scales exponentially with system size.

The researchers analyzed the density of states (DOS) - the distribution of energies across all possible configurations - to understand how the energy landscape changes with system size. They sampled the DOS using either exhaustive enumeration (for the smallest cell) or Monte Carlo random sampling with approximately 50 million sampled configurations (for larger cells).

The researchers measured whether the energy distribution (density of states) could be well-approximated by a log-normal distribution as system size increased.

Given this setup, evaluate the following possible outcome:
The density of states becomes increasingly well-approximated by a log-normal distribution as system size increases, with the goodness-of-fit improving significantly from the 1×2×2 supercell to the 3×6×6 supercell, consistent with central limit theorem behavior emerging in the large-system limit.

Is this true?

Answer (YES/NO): NO